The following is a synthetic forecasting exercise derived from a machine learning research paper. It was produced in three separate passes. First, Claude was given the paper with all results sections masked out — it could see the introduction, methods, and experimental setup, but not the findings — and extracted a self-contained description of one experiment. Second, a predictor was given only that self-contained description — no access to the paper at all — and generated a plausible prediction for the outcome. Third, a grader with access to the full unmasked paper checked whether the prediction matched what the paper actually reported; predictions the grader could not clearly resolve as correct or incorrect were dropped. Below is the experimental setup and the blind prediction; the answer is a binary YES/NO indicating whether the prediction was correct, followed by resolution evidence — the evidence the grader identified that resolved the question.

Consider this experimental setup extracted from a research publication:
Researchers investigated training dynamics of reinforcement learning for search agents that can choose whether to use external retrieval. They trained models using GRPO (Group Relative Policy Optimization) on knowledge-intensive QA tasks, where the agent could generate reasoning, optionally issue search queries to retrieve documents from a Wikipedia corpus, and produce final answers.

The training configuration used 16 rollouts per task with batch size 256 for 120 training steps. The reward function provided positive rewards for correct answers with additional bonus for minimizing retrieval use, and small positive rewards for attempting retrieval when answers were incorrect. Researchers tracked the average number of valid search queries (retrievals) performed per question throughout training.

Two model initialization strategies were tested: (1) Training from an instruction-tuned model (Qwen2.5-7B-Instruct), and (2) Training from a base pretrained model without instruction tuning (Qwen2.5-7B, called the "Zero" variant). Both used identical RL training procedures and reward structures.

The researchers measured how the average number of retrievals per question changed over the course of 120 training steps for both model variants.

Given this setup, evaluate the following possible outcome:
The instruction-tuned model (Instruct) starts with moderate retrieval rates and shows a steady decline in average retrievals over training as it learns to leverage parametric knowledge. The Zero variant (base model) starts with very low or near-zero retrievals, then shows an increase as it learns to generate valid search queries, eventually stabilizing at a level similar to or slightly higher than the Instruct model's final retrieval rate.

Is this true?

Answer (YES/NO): NO